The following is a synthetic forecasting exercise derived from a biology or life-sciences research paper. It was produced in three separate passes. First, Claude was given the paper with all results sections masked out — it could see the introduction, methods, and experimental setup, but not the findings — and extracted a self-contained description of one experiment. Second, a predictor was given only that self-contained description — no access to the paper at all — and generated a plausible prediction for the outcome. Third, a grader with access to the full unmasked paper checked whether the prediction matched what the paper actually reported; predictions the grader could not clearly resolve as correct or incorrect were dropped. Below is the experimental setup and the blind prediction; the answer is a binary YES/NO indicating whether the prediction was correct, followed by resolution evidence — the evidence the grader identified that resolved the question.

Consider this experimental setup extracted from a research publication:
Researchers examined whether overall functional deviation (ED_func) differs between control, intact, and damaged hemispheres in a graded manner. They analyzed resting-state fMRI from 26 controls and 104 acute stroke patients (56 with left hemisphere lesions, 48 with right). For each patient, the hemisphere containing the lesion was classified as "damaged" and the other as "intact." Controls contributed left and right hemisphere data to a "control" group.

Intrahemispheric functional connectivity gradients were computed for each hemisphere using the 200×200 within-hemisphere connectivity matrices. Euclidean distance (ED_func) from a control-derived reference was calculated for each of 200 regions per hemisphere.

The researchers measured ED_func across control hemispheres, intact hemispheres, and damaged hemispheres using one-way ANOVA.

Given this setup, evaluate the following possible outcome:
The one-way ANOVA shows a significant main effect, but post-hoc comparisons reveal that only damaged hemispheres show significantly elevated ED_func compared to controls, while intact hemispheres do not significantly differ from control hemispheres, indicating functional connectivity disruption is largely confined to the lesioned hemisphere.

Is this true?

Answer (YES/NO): NO